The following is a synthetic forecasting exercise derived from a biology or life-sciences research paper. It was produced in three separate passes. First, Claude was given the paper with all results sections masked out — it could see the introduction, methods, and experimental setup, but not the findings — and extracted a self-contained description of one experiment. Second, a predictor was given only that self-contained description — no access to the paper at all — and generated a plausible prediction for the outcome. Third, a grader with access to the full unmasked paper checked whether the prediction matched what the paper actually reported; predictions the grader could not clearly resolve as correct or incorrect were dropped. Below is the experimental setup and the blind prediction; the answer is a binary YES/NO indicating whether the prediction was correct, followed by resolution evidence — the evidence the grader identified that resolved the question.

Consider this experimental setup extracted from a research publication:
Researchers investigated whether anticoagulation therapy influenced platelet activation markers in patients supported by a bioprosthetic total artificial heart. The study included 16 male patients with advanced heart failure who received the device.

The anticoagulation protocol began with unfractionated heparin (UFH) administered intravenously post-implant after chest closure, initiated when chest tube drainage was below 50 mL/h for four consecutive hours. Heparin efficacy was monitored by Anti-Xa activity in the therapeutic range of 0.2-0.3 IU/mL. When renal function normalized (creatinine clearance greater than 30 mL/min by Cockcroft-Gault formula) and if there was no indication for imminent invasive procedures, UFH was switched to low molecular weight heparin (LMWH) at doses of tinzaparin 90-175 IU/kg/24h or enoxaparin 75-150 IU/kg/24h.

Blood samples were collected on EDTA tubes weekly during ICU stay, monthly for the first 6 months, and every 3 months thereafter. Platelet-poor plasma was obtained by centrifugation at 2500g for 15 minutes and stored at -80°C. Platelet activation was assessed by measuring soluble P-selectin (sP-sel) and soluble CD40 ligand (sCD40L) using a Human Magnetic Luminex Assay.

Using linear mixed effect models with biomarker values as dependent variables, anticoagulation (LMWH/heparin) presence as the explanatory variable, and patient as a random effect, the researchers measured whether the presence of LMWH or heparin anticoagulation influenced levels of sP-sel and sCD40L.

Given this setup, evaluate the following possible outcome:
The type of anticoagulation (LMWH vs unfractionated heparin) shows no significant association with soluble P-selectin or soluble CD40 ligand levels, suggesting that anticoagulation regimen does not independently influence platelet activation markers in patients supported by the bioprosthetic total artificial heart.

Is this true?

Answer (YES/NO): YES